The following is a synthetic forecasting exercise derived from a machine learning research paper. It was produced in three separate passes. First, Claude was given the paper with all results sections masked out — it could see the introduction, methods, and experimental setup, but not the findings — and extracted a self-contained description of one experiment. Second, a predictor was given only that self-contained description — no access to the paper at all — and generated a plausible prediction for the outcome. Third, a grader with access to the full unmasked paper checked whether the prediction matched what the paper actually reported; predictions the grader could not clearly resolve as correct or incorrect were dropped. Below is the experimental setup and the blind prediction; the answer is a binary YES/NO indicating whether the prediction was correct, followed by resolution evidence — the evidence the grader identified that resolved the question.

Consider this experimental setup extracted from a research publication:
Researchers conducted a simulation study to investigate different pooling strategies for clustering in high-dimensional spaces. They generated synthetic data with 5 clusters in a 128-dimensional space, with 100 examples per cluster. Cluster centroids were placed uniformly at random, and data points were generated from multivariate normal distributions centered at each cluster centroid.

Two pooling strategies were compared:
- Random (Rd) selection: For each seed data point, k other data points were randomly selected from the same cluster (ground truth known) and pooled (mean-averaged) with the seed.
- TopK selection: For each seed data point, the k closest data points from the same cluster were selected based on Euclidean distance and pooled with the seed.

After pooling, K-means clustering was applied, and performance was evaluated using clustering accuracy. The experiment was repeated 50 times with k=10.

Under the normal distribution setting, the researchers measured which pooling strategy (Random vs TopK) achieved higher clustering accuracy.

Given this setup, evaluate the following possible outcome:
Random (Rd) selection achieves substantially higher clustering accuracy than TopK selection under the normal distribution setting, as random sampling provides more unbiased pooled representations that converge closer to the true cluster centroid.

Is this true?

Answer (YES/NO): NO